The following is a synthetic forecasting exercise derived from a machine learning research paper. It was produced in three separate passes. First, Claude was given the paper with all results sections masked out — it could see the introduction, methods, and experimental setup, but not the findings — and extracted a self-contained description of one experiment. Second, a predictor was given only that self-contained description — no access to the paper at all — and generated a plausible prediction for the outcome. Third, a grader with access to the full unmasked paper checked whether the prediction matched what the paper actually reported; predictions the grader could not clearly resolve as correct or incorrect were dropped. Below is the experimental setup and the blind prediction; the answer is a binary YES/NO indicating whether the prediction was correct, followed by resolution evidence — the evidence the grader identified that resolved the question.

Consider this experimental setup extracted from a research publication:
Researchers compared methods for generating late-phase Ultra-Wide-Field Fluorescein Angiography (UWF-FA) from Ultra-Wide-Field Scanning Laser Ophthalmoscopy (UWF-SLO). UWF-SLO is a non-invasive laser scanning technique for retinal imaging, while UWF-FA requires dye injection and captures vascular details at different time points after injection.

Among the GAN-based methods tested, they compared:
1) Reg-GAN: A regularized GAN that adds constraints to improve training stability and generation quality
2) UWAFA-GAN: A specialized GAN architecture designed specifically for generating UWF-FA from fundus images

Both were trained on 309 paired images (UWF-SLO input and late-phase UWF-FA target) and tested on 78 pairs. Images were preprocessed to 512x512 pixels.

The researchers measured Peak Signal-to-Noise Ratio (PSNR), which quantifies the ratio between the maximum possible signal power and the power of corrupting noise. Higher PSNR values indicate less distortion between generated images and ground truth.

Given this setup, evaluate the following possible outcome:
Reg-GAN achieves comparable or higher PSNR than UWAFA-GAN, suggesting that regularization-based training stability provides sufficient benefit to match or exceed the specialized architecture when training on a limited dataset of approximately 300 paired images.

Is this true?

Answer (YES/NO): YES